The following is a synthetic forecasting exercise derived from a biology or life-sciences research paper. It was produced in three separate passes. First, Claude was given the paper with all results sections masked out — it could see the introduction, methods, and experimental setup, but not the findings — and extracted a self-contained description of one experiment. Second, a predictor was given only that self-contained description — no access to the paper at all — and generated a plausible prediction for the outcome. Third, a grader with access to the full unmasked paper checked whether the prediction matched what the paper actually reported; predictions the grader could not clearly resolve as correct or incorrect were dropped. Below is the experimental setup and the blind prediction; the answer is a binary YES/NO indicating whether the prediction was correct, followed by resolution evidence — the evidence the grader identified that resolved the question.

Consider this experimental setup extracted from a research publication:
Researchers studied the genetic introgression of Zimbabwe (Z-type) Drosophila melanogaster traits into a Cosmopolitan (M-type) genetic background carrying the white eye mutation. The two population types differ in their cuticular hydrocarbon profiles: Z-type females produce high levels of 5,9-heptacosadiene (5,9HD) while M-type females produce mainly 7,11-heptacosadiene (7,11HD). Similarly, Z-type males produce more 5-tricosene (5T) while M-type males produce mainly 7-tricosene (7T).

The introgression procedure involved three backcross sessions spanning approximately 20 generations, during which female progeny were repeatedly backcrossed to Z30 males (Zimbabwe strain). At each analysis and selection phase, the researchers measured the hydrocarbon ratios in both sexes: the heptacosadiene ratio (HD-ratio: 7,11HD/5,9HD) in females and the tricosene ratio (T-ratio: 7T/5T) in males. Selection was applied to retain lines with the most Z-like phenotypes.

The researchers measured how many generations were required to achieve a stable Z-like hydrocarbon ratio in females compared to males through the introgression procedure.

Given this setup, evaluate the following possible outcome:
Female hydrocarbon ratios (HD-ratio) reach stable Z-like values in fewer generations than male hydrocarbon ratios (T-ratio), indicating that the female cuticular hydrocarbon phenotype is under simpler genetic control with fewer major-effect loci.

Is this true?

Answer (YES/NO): YES